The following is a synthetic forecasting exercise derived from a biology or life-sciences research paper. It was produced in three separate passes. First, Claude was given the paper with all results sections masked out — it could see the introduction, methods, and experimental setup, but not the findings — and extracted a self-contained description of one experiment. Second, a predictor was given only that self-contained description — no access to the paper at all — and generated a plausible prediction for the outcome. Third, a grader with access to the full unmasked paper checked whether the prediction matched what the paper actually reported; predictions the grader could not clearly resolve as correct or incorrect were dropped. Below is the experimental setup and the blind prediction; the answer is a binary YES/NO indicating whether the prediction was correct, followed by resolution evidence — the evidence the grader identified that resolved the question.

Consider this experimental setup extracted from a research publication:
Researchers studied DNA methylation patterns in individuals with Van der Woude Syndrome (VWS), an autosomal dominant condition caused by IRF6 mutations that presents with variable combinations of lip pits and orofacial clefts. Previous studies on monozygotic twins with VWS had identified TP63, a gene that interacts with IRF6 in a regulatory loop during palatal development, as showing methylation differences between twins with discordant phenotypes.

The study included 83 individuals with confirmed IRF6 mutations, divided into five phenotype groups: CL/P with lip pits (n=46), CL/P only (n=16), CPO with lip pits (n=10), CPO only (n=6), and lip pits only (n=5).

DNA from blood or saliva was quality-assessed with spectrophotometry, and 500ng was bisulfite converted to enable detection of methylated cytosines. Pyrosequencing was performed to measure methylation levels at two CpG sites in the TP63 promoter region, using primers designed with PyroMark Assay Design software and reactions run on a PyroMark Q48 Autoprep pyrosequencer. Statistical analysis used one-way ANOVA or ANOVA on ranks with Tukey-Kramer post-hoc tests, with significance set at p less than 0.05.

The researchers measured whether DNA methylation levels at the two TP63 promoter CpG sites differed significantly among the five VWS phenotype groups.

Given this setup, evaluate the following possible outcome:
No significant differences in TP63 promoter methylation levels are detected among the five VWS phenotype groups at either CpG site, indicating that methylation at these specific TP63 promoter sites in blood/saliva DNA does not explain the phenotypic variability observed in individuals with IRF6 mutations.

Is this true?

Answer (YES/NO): YES